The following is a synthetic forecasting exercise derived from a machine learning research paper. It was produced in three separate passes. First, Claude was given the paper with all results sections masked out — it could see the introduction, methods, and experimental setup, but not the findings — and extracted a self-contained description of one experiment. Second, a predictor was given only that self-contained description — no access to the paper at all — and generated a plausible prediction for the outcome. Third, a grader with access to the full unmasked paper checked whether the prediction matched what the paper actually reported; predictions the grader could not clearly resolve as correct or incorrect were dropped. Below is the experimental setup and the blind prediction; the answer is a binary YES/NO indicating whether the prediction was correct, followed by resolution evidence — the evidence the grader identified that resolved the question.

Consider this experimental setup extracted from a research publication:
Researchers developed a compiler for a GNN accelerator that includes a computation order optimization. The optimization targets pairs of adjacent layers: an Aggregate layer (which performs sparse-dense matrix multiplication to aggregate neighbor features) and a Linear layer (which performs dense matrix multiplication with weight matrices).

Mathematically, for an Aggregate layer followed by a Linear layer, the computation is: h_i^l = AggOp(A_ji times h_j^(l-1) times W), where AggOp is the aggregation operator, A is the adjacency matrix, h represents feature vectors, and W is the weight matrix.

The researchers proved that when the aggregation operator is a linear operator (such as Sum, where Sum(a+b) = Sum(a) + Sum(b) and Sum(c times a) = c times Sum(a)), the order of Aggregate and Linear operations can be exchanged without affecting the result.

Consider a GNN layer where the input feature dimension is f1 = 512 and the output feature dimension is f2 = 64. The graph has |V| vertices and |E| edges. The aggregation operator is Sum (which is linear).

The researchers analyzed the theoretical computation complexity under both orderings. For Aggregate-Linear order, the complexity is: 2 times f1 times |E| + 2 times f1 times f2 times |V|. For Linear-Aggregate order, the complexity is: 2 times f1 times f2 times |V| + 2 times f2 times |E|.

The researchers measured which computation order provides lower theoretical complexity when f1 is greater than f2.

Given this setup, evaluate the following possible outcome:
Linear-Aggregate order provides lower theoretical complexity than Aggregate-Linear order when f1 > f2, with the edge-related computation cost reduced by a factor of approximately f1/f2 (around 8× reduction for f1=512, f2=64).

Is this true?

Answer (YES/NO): YES